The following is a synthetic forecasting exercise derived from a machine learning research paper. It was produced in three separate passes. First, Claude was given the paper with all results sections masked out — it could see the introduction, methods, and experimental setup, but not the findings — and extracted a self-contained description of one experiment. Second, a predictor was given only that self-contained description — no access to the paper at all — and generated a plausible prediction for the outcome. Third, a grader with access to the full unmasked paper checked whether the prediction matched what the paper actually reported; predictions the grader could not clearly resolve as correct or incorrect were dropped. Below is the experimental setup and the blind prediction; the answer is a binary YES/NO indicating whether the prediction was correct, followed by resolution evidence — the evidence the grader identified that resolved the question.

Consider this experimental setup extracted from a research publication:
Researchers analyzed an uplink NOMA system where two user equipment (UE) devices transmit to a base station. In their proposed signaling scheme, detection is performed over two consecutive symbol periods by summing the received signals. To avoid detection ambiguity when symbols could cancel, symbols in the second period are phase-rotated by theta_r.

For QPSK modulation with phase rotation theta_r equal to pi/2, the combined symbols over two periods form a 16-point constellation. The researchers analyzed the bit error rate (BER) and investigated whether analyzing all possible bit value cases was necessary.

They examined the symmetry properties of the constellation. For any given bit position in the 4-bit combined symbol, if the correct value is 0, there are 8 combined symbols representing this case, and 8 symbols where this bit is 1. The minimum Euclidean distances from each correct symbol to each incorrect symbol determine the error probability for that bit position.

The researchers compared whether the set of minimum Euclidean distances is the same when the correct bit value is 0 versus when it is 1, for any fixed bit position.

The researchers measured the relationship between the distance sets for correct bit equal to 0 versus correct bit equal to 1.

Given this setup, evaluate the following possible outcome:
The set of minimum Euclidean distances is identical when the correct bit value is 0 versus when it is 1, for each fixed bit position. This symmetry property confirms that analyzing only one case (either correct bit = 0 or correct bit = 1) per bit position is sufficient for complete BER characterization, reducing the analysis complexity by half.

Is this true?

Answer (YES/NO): YES